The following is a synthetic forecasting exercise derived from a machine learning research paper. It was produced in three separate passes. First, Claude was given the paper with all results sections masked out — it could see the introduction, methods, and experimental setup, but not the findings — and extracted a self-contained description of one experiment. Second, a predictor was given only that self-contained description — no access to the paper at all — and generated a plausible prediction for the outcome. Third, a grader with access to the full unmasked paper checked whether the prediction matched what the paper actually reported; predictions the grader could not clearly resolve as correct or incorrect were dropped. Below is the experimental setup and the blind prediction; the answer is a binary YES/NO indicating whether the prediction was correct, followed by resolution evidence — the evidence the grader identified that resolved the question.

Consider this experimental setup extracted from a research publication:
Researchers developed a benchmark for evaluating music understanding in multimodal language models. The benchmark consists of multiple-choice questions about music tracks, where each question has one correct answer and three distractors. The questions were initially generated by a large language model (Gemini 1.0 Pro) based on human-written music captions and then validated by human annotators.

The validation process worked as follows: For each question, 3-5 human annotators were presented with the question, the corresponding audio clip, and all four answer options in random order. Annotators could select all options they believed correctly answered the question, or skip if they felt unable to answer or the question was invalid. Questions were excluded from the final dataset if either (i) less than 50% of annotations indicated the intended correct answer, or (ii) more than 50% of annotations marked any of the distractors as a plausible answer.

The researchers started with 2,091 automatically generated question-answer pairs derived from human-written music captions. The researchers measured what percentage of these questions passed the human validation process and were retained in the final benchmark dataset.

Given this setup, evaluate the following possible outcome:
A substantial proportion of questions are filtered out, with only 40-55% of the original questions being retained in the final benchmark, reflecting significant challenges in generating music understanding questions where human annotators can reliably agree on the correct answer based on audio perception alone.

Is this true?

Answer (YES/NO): NO